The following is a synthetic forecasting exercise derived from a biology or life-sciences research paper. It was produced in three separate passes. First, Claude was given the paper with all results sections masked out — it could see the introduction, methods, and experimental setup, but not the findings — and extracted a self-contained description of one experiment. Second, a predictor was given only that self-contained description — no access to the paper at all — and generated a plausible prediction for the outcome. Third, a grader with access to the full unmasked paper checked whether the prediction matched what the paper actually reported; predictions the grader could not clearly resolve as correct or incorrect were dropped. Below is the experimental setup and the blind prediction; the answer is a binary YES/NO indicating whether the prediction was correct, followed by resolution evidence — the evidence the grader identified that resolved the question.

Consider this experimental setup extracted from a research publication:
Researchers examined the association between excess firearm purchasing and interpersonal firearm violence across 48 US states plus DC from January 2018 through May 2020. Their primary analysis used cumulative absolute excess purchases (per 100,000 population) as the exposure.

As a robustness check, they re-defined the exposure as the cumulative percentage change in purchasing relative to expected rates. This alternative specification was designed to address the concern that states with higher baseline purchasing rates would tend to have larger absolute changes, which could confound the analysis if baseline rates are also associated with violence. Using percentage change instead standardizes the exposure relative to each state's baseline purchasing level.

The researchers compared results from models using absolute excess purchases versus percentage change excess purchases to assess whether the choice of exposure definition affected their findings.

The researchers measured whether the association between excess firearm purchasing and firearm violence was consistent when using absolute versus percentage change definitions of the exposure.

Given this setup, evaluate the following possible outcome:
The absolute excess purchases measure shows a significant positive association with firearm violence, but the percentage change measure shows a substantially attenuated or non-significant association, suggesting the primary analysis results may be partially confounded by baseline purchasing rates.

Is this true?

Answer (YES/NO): NO